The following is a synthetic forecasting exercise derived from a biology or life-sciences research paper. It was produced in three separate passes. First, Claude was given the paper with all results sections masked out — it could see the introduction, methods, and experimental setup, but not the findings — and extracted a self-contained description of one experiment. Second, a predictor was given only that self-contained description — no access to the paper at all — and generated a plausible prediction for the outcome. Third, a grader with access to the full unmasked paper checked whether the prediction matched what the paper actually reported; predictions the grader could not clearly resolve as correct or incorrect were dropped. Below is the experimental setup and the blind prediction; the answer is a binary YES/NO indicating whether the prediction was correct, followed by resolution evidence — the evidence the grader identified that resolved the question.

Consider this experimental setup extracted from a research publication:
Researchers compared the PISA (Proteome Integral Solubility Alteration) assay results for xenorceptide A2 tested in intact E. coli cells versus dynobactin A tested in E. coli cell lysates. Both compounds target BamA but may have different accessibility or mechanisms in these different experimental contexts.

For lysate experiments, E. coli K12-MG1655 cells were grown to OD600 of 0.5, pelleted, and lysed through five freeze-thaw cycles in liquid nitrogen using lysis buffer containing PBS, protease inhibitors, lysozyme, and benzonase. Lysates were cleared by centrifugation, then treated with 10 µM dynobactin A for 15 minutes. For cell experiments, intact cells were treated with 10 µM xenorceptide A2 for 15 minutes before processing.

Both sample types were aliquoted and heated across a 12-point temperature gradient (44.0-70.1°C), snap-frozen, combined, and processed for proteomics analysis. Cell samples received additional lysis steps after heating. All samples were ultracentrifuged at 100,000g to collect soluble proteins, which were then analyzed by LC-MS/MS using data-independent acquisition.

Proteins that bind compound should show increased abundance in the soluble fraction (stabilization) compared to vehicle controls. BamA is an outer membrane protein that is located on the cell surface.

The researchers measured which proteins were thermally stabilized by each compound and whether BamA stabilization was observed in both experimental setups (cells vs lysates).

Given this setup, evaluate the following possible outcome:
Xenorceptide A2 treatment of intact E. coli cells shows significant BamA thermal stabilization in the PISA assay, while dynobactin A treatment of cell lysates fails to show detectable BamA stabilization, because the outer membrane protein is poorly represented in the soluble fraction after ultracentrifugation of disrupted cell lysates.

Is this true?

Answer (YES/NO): NO